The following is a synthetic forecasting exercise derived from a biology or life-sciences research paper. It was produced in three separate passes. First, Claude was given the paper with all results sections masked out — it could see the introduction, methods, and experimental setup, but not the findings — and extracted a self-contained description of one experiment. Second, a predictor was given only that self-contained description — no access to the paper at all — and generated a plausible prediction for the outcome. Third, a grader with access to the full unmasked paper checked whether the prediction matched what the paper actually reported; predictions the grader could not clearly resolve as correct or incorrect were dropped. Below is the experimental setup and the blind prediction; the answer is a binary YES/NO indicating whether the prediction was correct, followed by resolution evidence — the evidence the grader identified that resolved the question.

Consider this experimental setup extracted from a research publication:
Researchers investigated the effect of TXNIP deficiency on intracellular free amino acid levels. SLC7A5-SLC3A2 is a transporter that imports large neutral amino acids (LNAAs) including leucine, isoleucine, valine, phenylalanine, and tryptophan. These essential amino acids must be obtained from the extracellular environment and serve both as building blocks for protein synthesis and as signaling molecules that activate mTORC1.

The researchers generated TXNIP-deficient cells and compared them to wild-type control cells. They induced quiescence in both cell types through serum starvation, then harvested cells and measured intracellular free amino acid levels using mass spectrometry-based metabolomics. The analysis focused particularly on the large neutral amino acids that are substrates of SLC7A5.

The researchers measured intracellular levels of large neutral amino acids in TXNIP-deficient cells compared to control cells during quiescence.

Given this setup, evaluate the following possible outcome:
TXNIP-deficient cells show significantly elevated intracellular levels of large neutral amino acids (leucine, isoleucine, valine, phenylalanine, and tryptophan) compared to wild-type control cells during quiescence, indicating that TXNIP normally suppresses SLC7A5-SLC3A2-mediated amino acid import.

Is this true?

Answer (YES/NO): NO